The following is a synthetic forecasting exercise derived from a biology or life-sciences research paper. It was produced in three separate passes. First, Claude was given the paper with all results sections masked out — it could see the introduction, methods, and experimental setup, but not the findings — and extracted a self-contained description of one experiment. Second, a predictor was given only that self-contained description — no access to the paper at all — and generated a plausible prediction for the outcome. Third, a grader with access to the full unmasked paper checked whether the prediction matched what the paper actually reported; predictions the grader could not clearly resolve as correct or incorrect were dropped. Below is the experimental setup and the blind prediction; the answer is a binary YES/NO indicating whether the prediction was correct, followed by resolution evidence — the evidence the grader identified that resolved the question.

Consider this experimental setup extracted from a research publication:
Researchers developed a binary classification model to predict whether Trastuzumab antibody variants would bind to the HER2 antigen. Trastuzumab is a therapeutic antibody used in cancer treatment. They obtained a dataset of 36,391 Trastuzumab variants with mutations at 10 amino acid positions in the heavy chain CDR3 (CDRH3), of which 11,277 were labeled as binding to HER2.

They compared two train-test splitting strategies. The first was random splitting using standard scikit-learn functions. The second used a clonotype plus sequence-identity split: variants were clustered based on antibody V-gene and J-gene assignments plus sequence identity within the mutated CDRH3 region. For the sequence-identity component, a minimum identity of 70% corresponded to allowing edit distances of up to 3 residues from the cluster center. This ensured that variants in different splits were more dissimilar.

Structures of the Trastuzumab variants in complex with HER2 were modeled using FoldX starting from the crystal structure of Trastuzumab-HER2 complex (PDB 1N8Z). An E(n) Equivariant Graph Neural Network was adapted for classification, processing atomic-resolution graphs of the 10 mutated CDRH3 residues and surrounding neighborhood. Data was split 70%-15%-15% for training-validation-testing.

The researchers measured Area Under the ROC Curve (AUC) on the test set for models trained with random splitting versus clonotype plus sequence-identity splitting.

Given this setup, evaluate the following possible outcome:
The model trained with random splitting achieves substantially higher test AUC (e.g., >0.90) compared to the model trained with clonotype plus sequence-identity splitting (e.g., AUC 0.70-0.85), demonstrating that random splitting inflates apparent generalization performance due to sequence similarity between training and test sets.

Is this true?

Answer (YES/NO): NO